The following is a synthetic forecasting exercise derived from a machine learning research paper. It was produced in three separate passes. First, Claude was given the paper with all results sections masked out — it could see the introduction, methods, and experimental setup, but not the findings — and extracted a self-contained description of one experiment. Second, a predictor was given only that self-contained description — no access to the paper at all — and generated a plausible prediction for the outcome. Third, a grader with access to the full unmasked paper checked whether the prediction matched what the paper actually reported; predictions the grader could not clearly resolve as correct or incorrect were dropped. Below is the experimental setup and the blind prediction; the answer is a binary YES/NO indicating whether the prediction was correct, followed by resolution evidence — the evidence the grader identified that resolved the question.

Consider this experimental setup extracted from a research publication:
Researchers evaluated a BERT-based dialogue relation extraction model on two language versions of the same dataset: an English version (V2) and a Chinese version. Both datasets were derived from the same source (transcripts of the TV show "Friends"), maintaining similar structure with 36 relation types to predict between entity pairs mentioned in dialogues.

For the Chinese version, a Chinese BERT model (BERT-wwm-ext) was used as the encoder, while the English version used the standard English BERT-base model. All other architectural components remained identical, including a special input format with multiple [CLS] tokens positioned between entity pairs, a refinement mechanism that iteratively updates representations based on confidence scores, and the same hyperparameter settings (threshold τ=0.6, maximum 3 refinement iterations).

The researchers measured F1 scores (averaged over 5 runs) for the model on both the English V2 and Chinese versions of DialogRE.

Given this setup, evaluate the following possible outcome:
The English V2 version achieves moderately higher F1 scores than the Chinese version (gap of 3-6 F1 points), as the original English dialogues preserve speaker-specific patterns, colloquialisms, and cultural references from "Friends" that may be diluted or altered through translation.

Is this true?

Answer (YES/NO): NO